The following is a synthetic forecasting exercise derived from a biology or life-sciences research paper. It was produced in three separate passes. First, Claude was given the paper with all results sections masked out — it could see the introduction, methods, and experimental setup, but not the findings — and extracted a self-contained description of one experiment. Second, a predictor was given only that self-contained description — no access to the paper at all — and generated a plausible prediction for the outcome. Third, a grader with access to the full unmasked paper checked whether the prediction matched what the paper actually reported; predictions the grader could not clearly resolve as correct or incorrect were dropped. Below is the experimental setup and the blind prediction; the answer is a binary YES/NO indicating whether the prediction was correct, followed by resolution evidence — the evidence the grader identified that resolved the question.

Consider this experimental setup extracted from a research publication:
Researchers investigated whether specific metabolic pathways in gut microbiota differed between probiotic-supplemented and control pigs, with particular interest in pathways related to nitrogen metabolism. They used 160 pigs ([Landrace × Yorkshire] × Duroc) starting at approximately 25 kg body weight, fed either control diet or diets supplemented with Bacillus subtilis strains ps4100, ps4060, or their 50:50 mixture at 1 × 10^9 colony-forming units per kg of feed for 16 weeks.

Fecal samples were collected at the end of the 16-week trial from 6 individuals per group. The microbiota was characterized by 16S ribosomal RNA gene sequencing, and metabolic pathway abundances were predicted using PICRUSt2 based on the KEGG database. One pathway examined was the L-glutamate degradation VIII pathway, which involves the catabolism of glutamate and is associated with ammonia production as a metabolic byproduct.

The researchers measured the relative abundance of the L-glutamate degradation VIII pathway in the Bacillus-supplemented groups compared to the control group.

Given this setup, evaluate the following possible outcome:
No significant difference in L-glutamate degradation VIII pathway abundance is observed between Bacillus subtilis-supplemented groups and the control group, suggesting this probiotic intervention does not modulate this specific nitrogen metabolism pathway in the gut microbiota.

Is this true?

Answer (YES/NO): NO